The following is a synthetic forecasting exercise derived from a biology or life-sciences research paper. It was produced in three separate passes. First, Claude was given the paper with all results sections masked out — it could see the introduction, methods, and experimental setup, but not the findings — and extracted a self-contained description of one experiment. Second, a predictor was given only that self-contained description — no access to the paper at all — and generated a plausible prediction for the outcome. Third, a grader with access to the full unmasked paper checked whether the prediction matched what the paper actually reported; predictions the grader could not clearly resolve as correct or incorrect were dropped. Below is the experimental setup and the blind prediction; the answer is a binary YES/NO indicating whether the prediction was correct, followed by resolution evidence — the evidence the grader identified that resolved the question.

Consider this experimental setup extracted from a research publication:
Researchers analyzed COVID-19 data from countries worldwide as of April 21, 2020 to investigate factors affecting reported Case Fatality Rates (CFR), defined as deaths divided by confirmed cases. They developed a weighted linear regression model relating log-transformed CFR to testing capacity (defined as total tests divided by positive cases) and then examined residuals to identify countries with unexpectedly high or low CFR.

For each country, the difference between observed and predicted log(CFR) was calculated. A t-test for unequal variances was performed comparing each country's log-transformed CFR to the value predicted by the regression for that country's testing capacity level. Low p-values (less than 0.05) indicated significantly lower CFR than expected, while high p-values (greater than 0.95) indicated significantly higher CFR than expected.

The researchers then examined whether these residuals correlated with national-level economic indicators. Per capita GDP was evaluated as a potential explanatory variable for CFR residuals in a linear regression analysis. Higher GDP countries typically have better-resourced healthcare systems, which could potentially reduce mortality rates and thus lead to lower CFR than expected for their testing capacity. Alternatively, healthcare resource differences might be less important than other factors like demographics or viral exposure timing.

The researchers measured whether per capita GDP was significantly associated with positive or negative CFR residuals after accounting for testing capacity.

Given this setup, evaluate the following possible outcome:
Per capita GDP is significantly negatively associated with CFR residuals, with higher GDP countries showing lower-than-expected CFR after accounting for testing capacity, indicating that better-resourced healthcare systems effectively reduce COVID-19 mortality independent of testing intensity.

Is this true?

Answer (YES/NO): NO